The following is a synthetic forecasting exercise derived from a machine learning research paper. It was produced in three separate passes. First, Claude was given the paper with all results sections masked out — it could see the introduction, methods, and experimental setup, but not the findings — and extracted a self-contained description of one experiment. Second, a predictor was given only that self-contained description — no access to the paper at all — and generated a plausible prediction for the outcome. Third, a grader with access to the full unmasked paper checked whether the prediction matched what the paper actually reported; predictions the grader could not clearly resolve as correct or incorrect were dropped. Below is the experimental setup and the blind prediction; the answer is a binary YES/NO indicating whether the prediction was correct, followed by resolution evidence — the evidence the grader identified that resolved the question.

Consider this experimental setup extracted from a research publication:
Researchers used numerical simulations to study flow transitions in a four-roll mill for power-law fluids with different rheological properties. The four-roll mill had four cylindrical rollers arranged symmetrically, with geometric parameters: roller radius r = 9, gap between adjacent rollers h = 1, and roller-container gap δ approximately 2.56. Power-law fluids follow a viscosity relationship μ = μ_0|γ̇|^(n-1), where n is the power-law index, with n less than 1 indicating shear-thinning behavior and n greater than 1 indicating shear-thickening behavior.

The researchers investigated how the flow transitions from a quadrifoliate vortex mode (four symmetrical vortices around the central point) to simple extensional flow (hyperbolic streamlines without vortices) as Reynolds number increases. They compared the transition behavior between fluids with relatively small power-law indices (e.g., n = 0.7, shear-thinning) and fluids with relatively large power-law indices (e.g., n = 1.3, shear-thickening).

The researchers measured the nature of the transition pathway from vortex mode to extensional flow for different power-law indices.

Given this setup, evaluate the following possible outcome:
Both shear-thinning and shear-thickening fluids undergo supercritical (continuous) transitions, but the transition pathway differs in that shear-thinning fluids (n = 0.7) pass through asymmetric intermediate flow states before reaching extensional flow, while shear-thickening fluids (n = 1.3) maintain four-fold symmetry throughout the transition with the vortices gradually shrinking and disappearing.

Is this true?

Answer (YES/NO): NO